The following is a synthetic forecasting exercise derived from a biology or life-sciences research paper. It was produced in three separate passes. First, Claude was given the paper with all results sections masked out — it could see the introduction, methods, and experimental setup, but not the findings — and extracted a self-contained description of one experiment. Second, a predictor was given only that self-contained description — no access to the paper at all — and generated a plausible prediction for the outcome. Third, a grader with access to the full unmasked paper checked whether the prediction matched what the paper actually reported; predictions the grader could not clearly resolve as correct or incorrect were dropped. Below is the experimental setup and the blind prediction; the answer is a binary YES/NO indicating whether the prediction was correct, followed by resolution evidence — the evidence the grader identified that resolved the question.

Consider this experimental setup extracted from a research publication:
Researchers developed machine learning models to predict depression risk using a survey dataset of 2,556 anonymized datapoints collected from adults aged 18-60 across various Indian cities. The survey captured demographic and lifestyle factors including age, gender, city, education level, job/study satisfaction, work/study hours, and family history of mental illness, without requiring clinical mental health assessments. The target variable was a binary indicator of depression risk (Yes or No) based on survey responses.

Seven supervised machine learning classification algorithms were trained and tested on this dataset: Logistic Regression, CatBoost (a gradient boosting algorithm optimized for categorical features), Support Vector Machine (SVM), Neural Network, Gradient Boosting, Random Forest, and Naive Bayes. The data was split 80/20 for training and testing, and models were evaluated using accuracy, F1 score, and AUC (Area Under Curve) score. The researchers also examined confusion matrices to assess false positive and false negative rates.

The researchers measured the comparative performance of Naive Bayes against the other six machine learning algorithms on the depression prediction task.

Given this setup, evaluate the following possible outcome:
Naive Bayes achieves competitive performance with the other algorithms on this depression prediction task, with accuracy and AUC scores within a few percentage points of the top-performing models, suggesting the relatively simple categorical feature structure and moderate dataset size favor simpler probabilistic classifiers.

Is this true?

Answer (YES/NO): NO